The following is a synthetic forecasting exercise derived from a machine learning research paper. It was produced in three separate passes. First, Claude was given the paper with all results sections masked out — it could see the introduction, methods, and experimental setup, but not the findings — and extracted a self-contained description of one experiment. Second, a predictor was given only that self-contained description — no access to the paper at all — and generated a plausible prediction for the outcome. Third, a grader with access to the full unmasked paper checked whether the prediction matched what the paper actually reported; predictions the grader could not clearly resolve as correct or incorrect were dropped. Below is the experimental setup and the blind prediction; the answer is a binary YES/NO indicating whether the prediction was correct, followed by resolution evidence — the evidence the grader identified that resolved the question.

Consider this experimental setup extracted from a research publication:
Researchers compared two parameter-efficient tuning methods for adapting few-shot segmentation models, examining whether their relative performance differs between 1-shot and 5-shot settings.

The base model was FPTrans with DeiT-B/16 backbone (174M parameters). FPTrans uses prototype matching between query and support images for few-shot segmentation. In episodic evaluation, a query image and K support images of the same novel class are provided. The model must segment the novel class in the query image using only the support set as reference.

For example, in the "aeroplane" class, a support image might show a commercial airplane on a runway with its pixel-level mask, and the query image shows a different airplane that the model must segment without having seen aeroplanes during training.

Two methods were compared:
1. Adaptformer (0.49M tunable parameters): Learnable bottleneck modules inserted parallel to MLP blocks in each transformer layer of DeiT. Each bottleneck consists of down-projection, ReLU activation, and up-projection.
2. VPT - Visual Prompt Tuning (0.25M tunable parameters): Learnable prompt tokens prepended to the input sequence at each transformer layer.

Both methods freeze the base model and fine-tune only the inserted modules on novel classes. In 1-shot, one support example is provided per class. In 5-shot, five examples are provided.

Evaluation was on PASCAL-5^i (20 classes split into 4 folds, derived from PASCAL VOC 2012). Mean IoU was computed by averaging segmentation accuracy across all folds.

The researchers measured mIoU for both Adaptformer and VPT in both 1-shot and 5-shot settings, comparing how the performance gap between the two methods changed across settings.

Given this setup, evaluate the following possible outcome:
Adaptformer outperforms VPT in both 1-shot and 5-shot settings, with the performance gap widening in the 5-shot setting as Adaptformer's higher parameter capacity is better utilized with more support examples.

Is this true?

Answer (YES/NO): NO